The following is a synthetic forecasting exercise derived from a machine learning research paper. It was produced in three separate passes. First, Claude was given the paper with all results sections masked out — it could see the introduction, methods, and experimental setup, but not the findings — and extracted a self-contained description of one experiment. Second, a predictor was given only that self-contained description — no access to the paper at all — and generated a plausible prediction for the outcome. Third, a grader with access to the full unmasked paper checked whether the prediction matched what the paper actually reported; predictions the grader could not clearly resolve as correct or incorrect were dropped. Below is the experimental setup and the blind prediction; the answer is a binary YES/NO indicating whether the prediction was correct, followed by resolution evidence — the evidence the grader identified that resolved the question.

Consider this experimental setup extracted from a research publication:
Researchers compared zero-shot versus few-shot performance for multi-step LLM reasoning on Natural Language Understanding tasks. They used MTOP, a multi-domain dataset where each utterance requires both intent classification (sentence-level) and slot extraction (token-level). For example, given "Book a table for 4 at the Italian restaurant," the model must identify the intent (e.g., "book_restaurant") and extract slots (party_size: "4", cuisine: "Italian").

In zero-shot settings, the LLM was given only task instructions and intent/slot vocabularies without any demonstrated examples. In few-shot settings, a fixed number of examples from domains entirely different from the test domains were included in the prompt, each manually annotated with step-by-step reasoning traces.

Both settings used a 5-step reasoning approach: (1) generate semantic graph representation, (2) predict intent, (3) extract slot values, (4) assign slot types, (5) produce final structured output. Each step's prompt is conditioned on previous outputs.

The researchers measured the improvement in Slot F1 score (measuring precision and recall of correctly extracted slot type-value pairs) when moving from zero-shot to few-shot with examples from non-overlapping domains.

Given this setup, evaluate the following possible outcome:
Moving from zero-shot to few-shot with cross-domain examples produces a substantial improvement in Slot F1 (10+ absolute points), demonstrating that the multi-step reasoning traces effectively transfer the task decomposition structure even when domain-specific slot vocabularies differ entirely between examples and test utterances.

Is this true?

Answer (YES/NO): NO